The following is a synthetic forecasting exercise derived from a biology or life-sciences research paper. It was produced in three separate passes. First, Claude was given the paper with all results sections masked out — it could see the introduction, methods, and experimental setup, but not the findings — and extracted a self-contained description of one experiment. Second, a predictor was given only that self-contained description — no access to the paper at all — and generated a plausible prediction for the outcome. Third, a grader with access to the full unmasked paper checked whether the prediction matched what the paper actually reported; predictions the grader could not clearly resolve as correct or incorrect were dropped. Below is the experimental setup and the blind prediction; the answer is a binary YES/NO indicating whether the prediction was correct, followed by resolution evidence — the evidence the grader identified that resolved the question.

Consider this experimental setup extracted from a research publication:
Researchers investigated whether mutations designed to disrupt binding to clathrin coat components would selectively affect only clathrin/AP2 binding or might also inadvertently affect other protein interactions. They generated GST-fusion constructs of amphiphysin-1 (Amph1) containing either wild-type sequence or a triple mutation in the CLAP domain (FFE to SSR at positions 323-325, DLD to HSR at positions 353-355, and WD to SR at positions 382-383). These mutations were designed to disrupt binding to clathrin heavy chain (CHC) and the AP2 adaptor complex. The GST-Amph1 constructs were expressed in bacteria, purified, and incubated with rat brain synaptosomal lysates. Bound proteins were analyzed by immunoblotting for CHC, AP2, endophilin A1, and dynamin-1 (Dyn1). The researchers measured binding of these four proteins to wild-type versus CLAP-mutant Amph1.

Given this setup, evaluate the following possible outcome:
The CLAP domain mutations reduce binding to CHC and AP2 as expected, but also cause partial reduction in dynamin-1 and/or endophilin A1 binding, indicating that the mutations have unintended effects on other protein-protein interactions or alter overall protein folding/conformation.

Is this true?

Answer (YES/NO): NO